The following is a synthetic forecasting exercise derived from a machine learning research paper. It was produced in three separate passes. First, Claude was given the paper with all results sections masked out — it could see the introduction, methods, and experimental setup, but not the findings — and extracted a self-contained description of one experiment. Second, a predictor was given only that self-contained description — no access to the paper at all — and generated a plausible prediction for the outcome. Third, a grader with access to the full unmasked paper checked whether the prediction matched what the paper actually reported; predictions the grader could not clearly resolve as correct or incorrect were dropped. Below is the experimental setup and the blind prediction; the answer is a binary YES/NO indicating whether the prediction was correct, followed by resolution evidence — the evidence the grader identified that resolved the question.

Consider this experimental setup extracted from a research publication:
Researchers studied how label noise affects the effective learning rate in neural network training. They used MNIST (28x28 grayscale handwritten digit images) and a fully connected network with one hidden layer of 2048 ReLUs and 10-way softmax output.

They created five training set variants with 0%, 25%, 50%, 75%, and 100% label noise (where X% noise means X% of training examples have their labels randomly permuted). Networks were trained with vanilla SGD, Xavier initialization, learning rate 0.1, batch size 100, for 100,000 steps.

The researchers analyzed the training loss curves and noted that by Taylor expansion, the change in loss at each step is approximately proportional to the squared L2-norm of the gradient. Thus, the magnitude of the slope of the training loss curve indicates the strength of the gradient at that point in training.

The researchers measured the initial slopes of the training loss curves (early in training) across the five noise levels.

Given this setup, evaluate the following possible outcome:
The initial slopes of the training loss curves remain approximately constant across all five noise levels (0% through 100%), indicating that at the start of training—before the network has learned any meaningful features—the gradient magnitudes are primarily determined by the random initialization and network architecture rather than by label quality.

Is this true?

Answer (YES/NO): NO